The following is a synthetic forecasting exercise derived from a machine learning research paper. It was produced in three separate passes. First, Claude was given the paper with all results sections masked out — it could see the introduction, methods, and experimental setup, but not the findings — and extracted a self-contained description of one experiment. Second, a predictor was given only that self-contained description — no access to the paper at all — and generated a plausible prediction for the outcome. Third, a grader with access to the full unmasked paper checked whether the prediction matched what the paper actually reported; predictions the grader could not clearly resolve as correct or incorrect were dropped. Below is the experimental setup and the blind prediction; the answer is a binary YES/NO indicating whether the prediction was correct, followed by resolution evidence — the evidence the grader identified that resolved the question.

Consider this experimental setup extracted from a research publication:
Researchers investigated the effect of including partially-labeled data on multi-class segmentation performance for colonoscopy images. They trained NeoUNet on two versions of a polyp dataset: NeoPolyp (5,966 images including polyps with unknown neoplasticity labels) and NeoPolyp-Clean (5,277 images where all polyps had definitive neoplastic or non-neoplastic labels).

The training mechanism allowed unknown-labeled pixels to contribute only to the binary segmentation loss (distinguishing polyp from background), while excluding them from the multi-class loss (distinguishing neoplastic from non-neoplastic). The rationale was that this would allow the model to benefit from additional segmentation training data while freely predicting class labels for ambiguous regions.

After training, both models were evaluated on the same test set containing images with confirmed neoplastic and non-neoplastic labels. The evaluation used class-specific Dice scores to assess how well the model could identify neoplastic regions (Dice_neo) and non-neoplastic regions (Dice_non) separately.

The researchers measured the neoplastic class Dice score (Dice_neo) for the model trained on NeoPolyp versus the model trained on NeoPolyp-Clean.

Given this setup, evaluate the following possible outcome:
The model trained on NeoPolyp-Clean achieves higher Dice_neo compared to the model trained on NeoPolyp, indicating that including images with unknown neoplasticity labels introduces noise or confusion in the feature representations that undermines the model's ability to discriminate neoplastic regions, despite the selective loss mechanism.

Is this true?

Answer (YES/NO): NO